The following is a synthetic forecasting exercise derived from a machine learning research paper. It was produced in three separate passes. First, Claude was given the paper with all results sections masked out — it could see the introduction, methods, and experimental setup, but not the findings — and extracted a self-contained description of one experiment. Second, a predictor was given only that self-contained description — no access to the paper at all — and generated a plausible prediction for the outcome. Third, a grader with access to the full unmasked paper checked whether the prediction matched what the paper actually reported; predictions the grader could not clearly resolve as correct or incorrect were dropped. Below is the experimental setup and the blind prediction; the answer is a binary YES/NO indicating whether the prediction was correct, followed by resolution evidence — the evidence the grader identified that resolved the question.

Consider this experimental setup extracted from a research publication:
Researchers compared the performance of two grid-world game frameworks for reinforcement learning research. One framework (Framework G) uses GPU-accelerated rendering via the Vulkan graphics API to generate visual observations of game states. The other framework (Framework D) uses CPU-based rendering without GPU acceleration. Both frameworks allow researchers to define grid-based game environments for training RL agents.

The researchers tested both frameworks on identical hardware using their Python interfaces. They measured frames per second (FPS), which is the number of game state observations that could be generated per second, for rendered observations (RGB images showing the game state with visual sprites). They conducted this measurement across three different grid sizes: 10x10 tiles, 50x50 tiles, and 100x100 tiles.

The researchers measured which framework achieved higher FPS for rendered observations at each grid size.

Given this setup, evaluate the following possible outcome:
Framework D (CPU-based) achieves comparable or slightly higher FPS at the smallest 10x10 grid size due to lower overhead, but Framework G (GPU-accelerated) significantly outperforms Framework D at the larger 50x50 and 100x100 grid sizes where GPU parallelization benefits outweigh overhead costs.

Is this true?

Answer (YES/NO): NO